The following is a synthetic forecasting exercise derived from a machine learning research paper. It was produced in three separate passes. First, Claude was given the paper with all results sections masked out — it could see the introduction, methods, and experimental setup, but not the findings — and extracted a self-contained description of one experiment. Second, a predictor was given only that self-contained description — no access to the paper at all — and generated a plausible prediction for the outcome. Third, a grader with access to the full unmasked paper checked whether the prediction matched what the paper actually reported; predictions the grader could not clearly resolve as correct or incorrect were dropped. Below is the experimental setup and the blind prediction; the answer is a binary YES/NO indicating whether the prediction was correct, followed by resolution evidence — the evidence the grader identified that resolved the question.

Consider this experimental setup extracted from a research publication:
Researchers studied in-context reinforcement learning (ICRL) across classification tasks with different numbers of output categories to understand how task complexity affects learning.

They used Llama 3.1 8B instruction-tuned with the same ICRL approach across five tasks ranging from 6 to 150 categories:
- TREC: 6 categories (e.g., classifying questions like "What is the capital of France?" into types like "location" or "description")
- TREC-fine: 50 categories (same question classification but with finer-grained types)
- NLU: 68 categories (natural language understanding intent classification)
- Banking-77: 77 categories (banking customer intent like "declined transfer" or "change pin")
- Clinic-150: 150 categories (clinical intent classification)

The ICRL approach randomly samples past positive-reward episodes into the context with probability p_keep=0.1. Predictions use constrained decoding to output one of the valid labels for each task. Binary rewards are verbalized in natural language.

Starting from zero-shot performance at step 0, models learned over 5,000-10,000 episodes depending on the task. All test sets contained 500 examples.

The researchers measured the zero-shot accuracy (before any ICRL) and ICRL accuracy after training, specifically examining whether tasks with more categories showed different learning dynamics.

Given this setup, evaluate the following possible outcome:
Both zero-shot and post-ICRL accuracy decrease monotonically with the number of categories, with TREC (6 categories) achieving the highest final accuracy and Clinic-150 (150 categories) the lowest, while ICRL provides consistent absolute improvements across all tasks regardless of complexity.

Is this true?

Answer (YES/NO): NO